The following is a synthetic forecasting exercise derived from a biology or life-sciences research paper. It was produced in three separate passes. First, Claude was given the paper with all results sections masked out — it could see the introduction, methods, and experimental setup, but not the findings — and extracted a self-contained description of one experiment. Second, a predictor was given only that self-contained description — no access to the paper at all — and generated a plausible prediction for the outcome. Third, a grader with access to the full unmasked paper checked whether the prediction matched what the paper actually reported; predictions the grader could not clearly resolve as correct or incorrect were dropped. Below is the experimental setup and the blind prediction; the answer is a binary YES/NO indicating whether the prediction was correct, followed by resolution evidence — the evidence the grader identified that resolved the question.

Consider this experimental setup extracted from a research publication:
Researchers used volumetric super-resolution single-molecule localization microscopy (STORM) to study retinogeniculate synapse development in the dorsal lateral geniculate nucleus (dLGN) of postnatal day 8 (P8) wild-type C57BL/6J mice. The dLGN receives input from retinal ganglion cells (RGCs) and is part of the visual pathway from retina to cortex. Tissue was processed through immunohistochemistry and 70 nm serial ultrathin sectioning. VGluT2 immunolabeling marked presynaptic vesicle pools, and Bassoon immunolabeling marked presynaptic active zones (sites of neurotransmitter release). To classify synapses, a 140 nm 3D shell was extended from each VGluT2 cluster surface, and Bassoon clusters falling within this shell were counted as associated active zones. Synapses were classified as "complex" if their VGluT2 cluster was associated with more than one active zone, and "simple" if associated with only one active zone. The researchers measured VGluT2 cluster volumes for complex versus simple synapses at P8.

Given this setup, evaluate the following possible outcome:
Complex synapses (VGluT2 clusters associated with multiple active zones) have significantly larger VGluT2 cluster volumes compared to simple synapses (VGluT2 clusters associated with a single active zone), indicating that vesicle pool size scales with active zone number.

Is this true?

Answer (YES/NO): YES